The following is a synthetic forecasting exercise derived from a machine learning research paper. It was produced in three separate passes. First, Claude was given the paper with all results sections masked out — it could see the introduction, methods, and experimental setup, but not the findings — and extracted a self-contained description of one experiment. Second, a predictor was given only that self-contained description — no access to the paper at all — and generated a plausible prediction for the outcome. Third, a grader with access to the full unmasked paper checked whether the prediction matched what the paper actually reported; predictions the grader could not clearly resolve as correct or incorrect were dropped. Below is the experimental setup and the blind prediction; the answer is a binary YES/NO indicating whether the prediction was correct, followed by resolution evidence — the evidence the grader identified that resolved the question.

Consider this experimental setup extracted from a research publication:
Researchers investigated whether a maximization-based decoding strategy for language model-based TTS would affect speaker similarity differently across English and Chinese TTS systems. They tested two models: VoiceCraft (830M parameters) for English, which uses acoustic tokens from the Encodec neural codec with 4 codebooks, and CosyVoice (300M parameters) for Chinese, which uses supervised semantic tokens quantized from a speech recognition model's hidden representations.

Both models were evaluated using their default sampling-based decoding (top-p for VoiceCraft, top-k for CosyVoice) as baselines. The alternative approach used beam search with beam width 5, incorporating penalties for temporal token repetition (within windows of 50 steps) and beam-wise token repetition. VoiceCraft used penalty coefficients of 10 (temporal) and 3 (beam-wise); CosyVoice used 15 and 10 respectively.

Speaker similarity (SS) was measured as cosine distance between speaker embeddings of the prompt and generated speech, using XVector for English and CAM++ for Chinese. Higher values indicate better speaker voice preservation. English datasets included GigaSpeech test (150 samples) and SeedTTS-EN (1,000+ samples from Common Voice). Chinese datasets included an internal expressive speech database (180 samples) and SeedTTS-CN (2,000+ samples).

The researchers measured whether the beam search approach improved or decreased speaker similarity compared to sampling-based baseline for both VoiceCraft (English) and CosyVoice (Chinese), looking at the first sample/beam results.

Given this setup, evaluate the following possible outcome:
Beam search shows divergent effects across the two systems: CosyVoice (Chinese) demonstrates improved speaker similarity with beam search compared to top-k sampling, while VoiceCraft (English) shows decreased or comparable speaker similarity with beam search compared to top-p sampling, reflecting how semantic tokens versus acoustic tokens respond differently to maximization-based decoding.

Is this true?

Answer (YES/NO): NO